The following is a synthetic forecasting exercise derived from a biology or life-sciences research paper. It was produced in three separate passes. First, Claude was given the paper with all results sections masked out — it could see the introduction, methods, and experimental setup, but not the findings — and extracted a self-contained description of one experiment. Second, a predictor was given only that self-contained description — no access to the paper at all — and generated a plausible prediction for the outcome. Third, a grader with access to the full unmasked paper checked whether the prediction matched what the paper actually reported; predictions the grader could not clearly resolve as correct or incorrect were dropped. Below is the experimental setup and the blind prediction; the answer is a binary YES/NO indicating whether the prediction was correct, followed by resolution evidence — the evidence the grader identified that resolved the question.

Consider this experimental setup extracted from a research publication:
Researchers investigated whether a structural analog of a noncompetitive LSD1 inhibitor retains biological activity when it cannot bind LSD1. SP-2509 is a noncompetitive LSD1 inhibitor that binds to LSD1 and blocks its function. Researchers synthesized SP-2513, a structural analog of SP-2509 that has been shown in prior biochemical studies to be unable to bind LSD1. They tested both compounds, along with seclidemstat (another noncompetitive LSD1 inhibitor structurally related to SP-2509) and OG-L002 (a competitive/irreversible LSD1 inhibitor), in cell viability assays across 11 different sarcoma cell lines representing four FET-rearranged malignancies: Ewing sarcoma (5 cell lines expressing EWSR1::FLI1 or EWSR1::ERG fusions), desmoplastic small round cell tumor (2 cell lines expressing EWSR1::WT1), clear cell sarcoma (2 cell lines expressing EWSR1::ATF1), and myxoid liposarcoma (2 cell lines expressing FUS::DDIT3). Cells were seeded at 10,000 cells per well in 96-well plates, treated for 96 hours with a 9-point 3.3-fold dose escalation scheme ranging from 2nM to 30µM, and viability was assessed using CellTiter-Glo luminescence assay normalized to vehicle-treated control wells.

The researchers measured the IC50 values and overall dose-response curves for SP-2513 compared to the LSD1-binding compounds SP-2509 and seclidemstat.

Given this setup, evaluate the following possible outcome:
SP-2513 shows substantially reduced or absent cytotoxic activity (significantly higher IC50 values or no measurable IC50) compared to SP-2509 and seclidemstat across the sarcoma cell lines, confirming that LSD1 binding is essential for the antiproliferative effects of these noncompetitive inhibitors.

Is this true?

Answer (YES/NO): YES